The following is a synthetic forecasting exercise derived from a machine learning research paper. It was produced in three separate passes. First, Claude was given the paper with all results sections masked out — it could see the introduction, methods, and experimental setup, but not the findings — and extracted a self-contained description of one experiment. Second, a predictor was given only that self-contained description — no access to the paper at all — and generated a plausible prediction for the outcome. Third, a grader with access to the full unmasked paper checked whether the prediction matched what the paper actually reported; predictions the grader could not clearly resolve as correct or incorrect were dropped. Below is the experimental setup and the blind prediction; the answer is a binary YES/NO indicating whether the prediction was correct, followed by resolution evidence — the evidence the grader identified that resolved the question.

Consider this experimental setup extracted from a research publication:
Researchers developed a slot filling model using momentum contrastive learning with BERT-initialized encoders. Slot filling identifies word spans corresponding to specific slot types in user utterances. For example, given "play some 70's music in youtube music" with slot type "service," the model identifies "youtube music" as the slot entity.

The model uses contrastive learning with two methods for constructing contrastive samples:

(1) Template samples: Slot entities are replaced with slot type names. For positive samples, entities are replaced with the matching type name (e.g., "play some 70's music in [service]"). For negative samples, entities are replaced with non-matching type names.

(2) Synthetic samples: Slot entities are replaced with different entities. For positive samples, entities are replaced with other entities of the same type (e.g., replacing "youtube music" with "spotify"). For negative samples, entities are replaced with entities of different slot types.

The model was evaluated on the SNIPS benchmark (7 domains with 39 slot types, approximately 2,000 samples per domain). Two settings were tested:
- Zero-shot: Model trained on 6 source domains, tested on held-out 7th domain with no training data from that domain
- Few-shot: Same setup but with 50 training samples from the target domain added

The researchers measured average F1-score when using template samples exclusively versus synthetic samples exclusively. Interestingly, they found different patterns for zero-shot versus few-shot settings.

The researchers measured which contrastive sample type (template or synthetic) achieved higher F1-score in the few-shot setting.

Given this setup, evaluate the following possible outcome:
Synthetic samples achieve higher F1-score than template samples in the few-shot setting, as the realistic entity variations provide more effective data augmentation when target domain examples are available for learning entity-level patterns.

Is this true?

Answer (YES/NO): NO